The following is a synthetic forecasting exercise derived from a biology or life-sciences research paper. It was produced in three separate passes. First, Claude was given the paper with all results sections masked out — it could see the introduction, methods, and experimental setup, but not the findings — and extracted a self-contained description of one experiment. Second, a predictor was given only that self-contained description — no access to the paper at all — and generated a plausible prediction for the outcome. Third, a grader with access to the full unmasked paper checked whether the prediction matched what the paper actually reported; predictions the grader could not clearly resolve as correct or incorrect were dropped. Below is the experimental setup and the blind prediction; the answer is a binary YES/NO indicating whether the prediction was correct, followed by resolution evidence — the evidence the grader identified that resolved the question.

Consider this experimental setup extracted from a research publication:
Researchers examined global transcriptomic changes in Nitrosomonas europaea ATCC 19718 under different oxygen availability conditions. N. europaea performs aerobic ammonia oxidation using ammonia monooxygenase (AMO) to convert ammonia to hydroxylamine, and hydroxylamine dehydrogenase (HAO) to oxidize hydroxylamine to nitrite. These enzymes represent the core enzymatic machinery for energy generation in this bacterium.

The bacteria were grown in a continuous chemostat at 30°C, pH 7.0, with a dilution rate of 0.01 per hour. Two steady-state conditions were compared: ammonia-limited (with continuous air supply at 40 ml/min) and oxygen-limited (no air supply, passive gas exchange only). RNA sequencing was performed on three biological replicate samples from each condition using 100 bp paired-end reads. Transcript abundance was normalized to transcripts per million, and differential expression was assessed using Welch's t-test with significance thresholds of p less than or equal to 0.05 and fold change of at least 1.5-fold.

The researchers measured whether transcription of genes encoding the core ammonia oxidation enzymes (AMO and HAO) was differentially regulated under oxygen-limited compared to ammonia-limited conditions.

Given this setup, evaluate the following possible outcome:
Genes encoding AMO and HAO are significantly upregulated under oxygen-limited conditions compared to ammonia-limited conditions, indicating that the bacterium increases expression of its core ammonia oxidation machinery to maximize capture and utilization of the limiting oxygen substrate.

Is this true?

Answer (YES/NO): NO